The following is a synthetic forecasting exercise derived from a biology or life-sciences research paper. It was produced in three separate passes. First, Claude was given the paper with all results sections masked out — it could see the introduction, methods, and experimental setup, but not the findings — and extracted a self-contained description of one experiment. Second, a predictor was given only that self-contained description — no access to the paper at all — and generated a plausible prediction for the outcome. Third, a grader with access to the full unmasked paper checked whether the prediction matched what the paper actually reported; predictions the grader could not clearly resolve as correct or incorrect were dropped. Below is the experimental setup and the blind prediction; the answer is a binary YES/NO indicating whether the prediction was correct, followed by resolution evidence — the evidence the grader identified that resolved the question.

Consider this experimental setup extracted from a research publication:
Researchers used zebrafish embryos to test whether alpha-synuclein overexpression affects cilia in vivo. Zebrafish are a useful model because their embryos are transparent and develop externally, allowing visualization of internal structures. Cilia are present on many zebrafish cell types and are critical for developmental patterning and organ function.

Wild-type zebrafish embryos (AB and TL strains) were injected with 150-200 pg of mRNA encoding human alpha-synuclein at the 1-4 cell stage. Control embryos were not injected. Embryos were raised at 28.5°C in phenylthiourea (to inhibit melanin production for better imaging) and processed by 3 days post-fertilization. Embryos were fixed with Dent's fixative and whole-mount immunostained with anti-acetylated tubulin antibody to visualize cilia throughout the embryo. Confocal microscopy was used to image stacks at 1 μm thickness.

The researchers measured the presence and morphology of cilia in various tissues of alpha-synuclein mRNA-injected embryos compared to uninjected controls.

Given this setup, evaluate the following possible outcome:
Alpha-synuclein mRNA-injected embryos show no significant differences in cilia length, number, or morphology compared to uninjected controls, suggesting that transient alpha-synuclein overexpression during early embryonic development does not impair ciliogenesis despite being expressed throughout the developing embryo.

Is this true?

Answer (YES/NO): NO